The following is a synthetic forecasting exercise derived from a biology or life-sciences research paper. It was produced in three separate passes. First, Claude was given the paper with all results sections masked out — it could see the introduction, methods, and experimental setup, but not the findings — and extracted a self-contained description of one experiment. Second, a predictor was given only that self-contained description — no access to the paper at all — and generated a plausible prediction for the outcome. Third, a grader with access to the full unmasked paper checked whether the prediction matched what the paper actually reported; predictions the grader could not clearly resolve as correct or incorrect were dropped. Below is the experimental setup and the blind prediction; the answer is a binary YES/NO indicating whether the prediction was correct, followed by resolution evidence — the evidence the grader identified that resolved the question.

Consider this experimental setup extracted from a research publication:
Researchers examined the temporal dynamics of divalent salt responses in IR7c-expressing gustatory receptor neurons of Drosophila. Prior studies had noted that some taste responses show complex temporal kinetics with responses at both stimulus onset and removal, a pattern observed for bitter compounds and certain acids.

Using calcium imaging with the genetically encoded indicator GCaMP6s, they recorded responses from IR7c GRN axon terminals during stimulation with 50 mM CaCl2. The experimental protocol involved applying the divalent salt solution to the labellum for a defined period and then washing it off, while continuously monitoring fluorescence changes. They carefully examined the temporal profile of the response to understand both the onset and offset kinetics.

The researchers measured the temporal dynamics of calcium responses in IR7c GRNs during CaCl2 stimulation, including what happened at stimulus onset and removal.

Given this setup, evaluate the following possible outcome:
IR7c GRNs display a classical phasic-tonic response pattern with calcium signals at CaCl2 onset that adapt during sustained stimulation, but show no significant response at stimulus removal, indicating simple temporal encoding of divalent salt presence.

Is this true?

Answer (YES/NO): NO